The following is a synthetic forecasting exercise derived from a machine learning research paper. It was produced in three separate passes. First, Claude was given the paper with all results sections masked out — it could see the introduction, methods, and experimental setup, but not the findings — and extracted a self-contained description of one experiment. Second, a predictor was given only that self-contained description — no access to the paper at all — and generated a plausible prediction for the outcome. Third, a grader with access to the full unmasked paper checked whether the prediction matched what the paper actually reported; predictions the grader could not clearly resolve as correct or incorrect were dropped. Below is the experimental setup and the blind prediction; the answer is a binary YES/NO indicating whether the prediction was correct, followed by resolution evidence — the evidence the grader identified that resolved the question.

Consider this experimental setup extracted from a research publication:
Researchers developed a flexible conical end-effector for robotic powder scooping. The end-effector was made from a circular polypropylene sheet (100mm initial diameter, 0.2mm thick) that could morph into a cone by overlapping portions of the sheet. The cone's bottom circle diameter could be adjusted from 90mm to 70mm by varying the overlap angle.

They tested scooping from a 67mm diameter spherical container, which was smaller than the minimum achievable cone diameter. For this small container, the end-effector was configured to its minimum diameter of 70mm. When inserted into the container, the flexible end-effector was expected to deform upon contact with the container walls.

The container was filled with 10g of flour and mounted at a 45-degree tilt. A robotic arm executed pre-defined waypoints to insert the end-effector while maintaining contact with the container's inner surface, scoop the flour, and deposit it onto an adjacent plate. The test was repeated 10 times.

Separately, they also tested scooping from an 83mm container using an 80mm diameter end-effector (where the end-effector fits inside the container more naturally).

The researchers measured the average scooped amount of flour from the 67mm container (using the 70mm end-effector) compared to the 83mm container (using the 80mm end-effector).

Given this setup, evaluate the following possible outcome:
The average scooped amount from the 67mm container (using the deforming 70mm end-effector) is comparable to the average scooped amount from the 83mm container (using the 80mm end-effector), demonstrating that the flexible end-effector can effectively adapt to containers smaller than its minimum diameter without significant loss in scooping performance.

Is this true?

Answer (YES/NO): YES